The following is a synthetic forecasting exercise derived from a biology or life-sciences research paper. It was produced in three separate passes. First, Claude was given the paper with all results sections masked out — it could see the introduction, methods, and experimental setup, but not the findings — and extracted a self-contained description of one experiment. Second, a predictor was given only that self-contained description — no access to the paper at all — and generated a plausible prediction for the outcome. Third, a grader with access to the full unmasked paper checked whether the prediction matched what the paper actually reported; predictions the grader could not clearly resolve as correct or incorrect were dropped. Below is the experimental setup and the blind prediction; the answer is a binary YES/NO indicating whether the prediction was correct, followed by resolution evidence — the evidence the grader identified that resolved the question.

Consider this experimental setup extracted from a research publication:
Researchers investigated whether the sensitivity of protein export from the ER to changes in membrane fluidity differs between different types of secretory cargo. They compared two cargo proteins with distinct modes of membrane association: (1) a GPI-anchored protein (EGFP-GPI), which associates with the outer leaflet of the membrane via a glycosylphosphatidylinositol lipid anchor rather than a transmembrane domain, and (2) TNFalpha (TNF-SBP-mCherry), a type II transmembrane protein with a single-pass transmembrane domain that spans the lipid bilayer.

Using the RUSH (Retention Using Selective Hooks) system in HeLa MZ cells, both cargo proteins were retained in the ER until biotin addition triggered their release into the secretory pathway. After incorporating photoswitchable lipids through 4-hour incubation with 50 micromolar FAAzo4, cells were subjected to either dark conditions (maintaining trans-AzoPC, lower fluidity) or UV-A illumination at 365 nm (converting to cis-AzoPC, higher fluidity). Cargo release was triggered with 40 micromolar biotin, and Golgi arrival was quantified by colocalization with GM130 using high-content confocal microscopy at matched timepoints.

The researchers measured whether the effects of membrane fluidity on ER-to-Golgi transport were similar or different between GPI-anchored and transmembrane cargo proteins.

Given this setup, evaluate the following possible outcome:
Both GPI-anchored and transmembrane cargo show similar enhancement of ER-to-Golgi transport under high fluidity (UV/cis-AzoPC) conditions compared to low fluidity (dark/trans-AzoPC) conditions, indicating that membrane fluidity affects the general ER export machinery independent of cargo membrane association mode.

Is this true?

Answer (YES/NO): NO